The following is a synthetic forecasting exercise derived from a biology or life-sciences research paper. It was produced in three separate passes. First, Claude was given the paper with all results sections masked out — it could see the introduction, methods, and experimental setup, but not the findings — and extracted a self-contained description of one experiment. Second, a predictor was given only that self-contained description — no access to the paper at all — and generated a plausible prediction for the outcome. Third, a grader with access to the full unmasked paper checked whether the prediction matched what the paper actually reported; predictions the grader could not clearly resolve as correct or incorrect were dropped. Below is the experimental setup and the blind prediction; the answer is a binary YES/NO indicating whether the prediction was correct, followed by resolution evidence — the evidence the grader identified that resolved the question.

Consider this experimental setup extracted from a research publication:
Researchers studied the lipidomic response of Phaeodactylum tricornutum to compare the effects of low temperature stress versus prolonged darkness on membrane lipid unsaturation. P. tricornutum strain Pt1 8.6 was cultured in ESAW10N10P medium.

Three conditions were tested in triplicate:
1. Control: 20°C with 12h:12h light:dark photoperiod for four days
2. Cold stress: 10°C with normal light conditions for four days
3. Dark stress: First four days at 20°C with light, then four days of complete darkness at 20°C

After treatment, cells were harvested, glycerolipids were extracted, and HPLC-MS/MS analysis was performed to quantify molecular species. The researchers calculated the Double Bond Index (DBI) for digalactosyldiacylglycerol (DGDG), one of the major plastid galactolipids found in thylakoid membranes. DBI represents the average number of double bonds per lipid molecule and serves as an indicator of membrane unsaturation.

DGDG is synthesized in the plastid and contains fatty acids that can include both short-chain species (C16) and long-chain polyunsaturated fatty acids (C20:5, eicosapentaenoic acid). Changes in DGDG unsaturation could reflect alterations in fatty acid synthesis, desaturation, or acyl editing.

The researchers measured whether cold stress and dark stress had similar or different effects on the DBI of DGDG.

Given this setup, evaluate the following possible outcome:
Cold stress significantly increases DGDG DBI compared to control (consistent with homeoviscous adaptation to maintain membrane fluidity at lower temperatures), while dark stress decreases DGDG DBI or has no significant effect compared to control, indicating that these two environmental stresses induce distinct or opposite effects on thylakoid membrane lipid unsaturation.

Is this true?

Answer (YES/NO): NO